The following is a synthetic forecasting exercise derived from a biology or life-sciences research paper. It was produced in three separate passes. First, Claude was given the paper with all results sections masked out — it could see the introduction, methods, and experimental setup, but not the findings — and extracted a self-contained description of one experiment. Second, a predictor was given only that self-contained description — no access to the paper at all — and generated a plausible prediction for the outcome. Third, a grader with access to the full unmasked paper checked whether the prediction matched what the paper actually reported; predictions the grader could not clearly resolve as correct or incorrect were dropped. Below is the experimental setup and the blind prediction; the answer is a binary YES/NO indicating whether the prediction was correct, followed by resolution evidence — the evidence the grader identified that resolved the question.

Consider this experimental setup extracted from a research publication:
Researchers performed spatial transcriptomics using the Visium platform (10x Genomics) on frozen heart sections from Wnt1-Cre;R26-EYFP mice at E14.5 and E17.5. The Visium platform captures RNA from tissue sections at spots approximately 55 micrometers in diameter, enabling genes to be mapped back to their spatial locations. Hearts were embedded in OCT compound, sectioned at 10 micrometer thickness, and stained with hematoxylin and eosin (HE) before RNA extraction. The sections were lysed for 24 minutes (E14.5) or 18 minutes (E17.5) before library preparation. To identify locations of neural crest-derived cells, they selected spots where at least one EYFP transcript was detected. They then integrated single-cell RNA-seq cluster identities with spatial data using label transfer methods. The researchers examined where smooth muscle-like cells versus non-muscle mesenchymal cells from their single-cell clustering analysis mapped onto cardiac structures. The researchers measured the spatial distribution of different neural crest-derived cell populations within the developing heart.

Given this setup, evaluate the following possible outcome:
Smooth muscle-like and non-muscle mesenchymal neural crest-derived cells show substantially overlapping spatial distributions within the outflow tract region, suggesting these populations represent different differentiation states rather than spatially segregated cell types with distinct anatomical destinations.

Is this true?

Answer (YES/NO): NO